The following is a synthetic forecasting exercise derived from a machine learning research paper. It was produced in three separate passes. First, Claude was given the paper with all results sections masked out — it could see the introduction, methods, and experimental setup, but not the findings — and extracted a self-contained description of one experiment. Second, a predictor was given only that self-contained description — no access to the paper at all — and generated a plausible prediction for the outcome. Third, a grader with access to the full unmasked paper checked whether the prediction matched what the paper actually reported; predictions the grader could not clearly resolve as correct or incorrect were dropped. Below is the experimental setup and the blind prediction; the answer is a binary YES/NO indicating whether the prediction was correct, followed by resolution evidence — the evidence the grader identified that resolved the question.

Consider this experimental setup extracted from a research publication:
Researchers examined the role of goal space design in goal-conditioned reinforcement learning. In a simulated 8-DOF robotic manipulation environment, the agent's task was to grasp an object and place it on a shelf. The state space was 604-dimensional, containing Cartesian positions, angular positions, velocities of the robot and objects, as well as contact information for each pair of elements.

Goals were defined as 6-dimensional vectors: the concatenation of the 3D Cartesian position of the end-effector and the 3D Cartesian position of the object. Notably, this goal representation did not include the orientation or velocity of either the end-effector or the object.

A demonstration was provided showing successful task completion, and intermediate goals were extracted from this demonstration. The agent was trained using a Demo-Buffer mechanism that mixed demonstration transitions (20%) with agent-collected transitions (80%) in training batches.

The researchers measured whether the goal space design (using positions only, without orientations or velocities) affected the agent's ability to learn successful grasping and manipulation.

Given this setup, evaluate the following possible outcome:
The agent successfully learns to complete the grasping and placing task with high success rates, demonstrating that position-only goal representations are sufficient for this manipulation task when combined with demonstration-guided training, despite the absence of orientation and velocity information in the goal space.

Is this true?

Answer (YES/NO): NO